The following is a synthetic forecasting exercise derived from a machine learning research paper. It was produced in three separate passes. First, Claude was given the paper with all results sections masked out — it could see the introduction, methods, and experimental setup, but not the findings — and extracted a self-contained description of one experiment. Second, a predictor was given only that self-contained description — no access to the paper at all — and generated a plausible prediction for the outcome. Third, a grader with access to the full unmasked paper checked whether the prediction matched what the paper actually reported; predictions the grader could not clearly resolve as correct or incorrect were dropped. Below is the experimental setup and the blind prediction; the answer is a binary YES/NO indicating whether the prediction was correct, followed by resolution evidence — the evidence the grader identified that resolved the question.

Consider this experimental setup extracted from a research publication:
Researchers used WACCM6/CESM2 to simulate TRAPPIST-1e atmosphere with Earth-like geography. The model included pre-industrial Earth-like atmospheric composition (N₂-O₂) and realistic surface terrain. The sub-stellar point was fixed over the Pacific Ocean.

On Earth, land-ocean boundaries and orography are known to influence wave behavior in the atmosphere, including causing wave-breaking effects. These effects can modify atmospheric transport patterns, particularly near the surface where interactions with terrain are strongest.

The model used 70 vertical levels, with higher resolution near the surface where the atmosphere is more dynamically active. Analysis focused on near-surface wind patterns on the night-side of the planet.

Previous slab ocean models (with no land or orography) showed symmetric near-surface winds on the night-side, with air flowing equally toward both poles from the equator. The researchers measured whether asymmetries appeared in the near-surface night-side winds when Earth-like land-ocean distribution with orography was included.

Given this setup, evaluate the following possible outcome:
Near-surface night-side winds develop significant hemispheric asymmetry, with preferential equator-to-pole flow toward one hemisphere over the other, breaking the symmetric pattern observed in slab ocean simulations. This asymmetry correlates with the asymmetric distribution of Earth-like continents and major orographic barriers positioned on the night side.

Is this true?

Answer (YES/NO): YES